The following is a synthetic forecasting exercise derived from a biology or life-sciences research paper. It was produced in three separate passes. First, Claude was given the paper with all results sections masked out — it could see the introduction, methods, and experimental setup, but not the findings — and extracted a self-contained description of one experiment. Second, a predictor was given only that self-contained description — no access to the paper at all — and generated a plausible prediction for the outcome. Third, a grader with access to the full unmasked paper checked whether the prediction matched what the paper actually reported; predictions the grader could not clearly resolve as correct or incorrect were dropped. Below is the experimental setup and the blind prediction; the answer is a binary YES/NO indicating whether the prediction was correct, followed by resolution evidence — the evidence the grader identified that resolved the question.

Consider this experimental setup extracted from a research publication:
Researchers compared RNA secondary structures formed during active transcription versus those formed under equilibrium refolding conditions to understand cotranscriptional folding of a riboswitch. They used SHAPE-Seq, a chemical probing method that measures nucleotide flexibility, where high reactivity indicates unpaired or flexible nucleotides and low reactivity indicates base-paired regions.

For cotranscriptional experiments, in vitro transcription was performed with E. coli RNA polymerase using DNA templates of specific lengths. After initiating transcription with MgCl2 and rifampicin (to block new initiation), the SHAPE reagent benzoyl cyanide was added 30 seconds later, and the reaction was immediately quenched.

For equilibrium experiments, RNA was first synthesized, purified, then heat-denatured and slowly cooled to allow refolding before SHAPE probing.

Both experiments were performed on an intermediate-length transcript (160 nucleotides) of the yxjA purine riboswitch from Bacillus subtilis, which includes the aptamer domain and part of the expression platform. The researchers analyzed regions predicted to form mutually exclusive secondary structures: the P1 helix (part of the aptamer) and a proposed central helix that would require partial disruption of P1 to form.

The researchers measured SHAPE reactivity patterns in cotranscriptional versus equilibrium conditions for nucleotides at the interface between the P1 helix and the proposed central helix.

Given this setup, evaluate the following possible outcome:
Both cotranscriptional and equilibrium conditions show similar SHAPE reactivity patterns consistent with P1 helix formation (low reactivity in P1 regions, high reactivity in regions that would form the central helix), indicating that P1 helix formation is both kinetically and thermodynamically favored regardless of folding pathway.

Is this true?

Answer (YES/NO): NO